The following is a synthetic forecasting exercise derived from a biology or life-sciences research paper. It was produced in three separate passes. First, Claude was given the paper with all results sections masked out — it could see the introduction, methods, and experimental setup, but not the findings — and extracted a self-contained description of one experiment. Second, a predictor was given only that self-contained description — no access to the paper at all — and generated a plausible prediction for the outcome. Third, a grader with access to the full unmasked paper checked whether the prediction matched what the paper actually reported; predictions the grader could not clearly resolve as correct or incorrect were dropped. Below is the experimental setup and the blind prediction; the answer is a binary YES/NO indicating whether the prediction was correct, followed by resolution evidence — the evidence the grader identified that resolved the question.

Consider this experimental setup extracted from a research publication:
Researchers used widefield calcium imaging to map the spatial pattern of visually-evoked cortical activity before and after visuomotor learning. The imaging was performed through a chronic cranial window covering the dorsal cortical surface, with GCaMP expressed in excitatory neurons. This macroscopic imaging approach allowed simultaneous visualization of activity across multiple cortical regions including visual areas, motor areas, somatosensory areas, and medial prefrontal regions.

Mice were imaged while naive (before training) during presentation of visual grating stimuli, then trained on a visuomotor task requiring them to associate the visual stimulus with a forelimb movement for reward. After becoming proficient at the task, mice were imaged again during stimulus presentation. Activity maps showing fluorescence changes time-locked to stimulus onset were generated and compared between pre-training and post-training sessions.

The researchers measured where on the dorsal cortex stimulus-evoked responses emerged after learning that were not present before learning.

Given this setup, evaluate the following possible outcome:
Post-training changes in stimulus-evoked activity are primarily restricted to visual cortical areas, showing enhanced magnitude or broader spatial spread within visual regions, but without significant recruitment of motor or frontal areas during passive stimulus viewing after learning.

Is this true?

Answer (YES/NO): NO